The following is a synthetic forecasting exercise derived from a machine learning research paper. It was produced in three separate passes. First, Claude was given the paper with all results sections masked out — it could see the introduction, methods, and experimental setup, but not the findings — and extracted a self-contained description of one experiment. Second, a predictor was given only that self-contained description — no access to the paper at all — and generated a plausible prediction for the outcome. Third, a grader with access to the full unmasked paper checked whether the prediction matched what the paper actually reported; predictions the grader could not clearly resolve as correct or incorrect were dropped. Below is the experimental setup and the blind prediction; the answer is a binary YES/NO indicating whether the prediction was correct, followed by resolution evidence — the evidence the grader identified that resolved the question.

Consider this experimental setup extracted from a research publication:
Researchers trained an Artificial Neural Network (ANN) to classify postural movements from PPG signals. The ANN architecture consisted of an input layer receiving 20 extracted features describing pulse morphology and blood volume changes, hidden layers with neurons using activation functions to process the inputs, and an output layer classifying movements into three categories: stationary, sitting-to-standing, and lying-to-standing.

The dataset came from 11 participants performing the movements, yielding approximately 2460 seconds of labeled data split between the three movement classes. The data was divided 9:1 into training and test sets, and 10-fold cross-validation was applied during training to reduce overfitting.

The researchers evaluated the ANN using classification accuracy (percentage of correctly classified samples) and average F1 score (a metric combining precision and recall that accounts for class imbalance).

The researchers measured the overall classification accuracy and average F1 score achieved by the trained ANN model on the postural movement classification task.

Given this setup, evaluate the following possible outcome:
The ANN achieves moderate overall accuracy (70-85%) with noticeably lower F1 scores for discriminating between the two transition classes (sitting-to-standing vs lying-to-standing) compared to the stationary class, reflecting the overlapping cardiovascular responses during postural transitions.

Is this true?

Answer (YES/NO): NO